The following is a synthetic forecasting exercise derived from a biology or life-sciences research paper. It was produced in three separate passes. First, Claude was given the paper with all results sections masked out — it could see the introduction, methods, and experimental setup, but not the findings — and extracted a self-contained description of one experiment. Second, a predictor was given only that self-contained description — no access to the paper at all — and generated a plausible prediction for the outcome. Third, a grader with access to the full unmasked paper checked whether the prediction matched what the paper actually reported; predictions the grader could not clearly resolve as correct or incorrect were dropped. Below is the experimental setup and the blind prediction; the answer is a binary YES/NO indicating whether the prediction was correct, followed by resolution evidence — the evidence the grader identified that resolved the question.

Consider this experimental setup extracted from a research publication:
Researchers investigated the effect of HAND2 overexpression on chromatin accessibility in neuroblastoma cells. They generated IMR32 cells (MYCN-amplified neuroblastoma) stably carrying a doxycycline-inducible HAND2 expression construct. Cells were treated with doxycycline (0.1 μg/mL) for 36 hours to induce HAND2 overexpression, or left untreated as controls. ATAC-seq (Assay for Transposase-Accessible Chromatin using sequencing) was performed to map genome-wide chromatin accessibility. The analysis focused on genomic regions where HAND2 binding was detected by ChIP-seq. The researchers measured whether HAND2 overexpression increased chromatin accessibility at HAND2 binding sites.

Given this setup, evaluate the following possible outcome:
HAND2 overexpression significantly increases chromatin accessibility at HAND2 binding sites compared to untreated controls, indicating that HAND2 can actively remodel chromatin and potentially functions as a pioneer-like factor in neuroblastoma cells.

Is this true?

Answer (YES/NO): NO